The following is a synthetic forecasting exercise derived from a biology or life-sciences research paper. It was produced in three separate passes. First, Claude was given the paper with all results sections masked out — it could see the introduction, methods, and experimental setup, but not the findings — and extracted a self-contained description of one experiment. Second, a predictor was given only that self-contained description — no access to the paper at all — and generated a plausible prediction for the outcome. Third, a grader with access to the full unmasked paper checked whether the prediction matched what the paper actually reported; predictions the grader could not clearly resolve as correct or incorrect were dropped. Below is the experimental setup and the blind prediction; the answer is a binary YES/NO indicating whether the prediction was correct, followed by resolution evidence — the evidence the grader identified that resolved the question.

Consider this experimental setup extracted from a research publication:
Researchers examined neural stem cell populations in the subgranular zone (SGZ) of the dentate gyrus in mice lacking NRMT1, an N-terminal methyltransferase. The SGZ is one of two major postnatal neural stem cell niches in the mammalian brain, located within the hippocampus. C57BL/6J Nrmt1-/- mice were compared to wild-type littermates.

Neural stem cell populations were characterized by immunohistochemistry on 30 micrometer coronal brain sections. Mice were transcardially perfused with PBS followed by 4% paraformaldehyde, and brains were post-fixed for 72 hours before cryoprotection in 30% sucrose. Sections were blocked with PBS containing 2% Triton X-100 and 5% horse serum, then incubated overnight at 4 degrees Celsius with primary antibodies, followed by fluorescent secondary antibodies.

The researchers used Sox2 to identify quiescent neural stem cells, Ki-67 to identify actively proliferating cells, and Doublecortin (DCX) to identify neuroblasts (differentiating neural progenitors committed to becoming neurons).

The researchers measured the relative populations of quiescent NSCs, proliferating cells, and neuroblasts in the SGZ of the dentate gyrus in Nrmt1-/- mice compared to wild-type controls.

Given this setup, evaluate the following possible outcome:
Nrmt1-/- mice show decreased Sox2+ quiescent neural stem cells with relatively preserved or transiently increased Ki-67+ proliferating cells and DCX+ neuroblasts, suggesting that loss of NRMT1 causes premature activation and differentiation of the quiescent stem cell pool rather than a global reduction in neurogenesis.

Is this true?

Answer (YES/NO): NO